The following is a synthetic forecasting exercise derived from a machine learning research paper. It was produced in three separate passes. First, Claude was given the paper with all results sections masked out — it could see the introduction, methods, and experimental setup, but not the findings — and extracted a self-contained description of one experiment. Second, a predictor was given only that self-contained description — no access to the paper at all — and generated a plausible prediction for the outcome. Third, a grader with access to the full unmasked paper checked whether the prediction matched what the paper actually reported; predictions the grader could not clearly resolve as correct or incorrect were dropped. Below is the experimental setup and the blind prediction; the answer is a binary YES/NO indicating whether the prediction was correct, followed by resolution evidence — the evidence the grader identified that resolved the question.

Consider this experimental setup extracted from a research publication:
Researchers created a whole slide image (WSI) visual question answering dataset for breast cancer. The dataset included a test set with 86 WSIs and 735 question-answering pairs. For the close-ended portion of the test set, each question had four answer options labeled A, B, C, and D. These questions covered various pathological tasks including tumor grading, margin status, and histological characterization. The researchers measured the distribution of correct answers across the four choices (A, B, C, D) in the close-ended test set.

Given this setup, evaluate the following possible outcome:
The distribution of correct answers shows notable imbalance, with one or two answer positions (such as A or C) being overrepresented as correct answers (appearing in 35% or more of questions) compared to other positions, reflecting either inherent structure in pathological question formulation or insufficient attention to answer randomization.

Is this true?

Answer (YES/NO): YES